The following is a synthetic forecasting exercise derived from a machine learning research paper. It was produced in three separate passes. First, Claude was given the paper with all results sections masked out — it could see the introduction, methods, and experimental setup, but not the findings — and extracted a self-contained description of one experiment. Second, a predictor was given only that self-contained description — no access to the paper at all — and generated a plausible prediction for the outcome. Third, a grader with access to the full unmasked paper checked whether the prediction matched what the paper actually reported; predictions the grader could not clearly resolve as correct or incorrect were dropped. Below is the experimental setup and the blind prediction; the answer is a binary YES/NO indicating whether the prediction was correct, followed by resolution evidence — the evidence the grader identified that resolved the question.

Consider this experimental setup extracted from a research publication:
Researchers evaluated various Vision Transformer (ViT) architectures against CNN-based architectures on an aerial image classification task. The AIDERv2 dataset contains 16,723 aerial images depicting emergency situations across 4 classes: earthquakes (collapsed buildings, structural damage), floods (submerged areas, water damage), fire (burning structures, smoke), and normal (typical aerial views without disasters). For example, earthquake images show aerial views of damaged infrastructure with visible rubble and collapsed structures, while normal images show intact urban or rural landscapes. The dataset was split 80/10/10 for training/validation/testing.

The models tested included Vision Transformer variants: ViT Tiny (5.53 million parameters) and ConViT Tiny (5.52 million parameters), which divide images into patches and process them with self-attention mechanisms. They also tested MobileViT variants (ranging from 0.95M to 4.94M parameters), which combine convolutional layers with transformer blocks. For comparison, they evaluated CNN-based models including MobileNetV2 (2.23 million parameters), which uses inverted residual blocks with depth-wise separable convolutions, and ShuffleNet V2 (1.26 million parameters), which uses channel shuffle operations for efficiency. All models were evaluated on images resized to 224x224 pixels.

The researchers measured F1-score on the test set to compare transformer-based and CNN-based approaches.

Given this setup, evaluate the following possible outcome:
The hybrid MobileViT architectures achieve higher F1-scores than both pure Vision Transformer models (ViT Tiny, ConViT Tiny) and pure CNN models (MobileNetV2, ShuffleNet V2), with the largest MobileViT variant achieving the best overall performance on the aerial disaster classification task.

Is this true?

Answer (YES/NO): NO